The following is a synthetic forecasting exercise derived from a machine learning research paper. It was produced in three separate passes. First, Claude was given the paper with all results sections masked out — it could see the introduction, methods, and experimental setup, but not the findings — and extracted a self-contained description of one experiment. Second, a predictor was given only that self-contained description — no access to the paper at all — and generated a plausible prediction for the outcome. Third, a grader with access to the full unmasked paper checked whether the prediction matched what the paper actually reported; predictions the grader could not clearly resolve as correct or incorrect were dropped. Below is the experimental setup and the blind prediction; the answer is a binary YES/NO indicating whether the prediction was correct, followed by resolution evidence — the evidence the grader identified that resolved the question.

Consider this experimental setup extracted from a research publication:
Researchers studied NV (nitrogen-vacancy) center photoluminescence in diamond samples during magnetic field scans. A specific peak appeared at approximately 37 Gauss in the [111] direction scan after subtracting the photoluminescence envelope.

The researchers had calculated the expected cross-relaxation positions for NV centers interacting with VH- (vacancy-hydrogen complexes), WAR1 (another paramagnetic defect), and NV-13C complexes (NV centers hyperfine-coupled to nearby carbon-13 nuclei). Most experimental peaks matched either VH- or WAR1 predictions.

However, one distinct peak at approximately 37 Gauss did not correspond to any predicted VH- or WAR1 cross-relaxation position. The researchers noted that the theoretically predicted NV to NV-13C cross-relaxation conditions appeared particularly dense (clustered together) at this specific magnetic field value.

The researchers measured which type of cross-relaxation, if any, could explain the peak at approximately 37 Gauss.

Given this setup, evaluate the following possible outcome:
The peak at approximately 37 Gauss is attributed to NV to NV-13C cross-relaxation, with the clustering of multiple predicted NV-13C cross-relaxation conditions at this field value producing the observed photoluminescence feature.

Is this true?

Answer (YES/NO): NO